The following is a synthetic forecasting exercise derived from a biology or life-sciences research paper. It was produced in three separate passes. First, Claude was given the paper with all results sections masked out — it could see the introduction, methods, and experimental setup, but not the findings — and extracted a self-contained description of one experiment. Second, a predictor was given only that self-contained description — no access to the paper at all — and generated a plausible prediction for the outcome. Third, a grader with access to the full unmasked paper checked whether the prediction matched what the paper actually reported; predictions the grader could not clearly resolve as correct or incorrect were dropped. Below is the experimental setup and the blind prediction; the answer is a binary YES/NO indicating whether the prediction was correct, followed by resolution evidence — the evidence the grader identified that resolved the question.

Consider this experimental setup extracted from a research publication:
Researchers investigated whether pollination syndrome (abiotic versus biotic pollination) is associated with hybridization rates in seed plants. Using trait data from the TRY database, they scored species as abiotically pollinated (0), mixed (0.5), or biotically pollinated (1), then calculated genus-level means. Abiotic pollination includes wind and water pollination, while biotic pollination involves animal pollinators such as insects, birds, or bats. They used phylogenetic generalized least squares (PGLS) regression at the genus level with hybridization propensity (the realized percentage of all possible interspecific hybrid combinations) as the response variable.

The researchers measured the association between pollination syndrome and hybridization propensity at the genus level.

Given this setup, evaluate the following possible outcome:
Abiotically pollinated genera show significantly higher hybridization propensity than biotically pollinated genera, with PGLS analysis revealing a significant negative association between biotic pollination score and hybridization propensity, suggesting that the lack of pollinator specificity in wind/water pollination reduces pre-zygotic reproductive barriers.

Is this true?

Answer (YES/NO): NO